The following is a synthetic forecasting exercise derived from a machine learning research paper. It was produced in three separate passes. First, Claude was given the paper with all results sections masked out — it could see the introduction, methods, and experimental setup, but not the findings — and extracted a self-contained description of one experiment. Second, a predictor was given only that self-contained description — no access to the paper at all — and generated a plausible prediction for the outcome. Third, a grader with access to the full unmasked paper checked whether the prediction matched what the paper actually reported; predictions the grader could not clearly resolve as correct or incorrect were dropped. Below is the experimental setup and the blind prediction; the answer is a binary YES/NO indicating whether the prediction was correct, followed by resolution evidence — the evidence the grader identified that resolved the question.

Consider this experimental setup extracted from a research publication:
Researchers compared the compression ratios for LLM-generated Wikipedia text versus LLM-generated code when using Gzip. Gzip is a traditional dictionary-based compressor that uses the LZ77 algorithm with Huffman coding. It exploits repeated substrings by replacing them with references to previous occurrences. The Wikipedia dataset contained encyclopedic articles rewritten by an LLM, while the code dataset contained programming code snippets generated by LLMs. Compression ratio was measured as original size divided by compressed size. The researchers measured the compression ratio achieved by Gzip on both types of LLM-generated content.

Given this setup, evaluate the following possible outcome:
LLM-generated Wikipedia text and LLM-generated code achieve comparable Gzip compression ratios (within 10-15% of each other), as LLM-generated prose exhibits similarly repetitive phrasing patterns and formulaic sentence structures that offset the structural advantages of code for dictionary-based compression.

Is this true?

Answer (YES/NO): NO